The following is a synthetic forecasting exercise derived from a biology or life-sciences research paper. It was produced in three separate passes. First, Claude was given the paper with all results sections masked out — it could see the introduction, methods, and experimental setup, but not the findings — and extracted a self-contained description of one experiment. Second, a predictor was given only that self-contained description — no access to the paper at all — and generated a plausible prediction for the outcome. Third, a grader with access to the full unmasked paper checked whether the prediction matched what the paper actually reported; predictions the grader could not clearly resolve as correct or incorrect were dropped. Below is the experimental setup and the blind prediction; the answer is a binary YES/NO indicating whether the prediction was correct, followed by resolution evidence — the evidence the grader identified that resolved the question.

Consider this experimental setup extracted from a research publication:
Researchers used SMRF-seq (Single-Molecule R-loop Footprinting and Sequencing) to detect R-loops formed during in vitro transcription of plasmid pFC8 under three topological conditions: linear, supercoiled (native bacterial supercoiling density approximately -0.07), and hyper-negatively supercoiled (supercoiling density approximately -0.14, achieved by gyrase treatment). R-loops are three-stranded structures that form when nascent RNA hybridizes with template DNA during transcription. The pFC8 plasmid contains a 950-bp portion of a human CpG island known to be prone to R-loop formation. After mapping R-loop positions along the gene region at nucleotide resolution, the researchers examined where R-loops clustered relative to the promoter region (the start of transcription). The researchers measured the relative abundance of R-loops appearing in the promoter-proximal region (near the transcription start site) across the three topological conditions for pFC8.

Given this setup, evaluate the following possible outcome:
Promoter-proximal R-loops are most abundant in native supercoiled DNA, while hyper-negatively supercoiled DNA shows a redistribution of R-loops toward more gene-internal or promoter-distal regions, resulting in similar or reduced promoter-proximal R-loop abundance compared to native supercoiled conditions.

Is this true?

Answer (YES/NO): NO